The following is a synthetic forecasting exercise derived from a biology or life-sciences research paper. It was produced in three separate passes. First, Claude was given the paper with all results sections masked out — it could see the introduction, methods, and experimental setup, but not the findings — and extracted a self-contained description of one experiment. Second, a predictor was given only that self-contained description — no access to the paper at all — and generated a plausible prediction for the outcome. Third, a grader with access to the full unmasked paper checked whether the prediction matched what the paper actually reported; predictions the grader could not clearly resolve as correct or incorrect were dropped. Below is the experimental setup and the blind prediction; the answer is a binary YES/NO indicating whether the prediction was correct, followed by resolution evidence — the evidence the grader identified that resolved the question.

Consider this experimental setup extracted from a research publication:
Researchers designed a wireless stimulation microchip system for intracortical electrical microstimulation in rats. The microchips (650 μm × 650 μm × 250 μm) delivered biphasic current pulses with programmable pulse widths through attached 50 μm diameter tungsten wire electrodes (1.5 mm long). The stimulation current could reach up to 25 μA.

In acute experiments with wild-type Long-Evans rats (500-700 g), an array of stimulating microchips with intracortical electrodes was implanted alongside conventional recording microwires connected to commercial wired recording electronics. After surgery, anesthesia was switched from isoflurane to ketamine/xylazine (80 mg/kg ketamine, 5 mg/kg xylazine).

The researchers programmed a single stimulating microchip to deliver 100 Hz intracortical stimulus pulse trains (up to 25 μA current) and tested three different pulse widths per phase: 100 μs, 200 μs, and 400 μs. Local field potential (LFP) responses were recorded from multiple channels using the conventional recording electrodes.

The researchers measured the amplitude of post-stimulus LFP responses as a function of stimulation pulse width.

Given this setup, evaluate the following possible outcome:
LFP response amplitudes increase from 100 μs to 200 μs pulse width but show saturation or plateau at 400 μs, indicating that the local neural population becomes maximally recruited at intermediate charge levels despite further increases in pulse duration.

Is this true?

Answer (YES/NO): NO